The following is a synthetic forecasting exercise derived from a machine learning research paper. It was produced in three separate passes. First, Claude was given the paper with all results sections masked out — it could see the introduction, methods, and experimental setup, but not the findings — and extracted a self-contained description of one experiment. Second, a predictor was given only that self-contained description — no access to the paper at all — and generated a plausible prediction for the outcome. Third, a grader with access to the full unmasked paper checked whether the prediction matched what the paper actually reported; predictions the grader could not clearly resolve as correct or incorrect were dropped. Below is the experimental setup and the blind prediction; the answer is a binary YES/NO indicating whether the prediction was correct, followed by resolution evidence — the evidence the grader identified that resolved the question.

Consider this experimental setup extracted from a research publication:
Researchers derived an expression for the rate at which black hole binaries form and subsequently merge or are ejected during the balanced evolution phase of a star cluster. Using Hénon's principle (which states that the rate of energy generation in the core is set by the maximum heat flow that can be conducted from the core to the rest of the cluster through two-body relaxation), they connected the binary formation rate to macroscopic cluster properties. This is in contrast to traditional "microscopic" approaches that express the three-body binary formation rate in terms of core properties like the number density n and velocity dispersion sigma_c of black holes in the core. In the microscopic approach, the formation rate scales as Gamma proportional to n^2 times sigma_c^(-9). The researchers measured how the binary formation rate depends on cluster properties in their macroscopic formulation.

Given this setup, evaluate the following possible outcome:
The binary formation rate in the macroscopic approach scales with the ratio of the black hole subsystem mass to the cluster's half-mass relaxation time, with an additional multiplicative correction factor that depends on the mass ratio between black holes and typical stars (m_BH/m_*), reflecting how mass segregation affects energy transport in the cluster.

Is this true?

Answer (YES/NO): NO